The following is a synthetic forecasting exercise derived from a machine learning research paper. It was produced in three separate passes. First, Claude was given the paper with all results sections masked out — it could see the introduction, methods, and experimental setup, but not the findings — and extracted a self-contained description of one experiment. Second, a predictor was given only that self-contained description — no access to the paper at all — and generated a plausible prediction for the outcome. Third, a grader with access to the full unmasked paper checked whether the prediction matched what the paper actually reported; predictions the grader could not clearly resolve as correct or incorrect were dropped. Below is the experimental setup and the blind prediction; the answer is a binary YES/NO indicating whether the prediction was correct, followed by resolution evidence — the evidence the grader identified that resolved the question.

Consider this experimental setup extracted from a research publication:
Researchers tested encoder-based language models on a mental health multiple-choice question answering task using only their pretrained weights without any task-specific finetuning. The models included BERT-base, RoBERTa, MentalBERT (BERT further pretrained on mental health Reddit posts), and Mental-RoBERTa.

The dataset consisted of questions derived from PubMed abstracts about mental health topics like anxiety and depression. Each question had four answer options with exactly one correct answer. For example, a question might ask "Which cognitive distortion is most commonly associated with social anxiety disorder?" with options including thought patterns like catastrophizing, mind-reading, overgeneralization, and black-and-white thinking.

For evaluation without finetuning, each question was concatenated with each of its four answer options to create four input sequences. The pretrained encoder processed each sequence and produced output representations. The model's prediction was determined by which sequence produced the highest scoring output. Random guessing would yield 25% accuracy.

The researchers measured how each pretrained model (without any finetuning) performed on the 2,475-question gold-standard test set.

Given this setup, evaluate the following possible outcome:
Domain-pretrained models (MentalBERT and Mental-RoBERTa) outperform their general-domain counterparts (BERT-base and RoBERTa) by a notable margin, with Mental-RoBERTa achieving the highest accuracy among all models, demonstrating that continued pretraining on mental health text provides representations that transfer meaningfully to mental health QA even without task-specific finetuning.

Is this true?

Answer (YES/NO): NO